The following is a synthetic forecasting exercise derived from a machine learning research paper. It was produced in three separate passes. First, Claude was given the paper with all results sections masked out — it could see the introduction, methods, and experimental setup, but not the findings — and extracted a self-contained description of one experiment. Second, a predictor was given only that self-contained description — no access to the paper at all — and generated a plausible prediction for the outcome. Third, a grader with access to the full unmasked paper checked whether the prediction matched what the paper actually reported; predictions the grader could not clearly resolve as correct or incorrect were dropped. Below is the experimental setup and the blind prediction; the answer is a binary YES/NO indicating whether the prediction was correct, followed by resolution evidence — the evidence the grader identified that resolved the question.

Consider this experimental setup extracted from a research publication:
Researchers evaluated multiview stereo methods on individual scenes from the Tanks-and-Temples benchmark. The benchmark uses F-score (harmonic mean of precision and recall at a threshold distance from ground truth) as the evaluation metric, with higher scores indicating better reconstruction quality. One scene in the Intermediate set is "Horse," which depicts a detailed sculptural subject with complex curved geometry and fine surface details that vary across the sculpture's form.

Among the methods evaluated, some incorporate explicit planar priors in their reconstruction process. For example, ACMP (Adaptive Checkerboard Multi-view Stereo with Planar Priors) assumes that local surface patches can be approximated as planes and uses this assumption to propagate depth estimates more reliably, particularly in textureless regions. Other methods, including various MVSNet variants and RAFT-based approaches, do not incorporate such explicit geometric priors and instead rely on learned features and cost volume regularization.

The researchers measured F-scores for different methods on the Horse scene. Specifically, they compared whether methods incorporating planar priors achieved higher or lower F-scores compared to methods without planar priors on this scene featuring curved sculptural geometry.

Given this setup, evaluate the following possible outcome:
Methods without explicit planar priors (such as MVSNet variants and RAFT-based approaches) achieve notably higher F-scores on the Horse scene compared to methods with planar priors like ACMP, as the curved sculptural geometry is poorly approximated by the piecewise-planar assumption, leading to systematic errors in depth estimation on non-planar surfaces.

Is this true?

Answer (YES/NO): NO